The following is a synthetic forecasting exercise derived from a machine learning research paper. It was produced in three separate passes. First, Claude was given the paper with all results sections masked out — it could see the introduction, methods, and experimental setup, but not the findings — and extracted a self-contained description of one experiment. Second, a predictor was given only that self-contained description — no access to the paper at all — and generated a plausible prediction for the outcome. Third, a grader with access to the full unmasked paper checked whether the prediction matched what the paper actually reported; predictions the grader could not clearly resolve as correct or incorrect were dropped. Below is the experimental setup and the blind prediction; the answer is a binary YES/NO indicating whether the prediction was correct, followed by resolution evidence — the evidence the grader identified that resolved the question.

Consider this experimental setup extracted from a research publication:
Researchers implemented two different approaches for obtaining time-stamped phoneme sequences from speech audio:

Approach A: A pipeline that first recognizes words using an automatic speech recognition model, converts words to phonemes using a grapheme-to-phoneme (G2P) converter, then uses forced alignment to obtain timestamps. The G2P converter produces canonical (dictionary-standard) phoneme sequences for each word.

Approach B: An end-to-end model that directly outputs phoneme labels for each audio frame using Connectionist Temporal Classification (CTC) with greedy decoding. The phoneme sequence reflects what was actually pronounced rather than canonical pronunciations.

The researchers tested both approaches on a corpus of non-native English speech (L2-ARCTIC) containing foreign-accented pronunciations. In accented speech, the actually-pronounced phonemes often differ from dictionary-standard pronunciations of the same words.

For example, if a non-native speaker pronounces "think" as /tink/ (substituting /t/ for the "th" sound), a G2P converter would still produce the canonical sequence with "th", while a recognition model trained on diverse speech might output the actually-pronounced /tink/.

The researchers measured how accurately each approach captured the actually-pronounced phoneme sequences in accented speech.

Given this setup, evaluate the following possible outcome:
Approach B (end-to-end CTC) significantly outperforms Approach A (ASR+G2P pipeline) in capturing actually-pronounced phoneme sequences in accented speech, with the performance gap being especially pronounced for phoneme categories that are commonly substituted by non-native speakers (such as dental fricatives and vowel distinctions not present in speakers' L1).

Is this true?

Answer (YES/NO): NO